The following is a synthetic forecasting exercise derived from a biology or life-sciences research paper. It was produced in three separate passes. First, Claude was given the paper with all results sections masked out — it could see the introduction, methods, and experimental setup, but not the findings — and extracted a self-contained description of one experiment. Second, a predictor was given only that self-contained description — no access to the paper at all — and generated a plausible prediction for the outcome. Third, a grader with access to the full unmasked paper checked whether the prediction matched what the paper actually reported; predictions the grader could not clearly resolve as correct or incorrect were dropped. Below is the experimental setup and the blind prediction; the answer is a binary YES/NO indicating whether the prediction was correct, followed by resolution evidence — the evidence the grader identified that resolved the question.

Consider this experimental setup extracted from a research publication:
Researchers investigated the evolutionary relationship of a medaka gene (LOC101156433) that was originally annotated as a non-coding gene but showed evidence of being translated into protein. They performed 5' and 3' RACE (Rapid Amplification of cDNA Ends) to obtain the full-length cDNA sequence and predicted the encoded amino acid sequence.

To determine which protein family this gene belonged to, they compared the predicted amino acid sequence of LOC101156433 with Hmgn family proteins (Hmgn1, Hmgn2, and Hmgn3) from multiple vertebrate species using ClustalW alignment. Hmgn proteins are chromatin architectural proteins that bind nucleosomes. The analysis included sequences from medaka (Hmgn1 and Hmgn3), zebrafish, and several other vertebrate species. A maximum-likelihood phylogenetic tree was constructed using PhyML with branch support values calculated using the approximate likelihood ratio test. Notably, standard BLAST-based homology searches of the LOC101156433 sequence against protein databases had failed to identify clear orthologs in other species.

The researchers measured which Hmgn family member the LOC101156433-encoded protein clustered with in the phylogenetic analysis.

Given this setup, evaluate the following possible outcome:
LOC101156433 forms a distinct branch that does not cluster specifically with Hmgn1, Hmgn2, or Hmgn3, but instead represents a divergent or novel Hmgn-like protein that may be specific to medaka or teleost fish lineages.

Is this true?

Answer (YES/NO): YES